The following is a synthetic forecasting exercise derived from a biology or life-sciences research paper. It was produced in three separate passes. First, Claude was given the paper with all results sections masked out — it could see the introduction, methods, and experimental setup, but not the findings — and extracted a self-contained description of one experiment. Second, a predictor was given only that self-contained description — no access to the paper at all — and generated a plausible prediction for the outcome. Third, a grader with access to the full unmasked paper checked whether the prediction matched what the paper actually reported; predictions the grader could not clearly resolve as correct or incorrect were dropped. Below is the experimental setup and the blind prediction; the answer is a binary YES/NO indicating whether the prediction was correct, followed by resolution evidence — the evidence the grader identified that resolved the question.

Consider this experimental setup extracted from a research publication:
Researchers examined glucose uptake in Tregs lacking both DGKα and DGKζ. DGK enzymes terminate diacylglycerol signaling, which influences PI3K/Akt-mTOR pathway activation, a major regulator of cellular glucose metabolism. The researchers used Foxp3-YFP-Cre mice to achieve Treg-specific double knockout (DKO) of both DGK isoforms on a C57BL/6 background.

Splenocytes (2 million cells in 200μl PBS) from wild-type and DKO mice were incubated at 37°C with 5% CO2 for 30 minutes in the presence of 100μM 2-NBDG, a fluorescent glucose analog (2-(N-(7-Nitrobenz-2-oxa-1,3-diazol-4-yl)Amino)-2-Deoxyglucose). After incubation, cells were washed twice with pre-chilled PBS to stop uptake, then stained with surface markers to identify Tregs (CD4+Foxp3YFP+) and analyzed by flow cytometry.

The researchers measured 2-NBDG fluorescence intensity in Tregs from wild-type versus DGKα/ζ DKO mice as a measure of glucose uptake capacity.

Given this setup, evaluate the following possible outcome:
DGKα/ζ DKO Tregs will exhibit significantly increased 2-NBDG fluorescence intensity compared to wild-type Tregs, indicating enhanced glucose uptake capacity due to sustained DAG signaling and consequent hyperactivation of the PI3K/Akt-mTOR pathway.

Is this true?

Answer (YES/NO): YES